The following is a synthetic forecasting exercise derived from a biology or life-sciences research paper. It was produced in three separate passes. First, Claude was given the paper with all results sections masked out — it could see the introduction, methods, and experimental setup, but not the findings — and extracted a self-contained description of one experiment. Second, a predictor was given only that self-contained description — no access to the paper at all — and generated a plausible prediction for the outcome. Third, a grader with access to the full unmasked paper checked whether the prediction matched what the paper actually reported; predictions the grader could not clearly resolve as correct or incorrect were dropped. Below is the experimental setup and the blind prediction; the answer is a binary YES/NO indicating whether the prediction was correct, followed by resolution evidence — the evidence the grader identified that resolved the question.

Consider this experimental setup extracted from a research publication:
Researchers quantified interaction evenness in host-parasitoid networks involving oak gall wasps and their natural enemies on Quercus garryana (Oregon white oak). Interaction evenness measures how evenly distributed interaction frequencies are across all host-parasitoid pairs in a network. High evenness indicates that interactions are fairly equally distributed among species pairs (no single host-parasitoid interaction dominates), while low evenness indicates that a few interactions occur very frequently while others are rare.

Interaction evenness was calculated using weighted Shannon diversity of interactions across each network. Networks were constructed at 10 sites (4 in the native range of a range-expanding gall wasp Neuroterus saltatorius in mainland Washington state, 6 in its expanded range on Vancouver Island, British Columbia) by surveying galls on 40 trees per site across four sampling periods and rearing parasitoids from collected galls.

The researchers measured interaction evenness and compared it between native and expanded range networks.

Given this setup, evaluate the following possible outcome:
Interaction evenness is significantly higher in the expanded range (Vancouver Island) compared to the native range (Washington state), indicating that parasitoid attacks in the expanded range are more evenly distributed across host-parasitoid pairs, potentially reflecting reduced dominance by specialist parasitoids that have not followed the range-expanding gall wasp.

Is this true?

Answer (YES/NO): NO